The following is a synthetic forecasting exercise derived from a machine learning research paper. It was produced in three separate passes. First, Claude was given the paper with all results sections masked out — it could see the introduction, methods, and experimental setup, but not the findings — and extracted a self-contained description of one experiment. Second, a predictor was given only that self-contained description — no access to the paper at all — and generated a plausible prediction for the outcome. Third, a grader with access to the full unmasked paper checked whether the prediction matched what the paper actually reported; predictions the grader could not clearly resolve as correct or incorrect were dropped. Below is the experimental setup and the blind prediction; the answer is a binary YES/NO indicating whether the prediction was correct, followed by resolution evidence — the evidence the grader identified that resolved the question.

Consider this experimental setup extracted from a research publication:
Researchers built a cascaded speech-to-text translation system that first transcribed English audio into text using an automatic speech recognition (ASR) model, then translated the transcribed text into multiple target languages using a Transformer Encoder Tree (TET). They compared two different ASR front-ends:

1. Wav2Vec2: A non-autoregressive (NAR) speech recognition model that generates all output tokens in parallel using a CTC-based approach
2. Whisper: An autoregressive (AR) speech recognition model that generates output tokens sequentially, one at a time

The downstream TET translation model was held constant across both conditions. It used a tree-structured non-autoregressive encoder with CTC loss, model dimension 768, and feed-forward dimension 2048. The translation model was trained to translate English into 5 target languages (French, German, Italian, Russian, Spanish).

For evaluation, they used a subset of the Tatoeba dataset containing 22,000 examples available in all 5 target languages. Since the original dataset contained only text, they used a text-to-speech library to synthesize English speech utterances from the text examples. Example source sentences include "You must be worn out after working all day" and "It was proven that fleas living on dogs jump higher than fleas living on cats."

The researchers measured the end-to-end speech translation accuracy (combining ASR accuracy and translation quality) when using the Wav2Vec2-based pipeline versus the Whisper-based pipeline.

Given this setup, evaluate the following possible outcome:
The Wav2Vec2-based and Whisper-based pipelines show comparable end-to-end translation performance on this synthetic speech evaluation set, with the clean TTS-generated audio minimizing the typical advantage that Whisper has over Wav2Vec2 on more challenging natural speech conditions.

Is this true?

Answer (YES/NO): YES